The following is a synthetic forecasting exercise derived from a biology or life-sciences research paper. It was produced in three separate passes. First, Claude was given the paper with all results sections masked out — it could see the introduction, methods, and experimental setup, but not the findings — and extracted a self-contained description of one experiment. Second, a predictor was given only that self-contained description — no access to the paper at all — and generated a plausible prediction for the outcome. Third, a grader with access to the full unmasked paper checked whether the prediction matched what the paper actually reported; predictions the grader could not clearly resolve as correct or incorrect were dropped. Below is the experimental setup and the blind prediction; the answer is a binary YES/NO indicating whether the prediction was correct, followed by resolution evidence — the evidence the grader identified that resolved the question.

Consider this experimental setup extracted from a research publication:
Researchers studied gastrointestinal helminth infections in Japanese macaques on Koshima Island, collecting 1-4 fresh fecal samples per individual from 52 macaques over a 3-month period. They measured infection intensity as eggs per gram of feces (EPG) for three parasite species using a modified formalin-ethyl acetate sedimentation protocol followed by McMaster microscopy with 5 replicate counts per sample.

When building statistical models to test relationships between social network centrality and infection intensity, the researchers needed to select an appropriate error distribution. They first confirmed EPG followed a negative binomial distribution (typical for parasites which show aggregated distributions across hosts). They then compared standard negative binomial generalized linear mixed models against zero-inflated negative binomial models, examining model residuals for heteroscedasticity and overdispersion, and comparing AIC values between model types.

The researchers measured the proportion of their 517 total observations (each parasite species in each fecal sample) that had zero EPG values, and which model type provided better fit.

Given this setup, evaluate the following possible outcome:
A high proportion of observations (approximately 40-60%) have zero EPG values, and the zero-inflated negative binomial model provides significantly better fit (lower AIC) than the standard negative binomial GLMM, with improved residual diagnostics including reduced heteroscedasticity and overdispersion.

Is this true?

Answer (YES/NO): NO